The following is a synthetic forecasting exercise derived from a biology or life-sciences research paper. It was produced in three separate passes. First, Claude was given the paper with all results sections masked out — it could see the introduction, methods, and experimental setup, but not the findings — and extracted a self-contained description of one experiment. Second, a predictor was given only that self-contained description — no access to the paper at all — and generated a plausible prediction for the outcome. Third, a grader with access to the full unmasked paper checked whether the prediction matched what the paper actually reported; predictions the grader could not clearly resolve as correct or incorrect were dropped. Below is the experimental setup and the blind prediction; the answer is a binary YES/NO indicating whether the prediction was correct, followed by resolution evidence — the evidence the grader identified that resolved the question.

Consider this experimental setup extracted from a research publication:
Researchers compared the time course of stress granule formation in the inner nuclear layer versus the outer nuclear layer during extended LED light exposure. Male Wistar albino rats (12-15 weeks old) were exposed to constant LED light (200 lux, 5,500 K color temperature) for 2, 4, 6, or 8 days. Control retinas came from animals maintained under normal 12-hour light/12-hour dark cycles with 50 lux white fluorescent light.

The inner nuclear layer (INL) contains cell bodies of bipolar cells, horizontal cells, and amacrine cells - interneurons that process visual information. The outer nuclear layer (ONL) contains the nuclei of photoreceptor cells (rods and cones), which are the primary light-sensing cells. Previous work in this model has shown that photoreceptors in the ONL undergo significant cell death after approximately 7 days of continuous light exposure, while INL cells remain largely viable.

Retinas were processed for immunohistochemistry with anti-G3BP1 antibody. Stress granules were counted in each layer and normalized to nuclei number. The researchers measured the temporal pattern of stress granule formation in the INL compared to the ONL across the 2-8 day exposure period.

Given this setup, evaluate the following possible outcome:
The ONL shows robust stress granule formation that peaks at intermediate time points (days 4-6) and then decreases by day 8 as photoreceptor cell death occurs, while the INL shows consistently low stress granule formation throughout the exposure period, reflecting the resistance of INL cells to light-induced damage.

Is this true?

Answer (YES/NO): NO